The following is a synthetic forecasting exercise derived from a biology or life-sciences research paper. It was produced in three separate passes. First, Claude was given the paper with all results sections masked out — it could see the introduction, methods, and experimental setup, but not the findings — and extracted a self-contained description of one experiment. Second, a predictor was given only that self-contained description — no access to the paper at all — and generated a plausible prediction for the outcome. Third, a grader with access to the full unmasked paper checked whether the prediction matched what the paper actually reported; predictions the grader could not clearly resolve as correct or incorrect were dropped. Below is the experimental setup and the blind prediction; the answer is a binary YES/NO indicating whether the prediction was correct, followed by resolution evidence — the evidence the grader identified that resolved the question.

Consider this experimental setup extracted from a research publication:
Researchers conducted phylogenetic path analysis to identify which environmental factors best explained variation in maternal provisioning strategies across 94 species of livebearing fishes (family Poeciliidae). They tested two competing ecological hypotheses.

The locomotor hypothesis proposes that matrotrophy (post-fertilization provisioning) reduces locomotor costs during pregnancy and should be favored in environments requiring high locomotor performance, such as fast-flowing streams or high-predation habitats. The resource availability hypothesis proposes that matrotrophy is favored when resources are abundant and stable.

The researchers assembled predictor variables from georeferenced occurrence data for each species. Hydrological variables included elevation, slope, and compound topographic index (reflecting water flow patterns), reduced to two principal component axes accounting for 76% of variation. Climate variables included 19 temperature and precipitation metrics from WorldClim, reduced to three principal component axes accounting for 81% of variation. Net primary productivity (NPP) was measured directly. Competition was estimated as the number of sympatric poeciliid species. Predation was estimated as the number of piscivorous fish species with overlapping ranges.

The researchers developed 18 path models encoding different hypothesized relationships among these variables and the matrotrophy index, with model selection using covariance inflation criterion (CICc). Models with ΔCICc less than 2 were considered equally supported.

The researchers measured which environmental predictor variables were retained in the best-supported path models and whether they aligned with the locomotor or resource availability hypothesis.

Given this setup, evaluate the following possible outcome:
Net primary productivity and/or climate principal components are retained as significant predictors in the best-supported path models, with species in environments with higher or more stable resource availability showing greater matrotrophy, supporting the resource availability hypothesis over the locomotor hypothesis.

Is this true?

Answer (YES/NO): YES